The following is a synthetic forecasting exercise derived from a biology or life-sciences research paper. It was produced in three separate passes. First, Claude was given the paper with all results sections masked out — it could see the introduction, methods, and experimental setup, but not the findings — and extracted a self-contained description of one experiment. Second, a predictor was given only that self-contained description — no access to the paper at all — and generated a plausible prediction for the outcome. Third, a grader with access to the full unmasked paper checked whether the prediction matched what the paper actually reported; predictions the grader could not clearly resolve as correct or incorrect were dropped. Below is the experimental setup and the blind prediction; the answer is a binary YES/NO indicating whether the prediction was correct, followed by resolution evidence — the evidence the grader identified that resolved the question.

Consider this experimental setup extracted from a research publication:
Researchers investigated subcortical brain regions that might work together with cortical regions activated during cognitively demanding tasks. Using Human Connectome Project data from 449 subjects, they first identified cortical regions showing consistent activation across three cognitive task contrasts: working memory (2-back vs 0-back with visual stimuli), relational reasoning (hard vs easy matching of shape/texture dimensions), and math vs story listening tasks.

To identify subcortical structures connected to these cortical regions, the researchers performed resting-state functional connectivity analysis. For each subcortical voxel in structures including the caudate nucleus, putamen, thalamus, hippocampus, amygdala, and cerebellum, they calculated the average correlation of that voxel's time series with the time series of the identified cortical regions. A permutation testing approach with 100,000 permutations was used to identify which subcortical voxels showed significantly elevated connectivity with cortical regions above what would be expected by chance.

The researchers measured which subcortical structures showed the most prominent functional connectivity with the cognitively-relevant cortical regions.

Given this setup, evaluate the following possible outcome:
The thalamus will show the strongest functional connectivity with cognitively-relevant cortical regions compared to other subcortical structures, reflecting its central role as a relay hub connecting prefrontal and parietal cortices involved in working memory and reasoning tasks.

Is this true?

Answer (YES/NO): NO